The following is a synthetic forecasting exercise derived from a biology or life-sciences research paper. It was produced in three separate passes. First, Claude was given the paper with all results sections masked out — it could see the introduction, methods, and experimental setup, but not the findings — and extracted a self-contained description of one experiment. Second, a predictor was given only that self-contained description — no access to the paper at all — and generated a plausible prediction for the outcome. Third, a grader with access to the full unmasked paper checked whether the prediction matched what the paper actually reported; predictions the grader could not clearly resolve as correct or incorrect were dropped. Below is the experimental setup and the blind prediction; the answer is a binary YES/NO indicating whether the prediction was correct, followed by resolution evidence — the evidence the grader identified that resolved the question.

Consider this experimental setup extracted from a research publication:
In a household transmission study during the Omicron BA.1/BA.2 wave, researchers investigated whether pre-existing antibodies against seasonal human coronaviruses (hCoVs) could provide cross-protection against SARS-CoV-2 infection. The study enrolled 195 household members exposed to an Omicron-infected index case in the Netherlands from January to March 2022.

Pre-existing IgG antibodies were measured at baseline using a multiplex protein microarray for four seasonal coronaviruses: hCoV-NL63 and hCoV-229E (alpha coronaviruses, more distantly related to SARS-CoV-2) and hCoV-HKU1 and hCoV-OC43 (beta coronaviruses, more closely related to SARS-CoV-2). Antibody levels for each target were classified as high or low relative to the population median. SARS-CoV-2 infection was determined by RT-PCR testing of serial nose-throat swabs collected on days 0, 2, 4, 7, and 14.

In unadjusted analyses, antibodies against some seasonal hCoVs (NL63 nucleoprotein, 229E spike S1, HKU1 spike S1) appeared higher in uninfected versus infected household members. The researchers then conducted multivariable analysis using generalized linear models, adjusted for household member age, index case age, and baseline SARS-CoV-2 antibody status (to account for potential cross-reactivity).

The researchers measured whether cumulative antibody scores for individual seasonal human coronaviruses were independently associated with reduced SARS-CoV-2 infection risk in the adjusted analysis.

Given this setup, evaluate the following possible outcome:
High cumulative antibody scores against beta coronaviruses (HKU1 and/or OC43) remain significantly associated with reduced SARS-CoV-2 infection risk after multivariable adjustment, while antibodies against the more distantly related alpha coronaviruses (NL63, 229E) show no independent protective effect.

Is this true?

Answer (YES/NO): NO